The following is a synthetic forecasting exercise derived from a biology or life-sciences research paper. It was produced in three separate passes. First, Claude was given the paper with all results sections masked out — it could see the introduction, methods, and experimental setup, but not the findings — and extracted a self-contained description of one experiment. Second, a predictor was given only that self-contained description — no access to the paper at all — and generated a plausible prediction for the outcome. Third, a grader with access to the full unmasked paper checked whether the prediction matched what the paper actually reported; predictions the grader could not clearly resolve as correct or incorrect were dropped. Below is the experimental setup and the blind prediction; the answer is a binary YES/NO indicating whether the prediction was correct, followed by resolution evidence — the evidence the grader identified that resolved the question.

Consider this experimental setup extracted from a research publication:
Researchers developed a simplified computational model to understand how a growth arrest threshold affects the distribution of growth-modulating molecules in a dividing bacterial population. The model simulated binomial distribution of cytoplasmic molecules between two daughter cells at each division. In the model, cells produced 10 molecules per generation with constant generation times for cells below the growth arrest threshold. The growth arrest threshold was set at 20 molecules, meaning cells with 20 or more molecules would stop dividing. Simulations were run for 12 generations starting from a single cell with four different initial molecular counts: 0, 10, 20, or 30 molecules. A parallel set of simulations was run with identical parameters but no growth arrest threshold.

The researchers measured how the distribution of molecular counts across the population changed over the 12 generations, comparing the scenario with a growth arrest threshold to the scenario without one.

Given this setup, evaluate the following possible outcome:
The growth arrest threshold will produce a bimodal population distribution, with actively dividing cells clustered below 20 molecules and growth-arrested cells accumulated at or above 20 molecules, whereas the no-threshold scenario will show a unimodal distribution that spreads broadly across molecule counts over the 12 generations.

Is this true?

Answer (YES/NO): NO